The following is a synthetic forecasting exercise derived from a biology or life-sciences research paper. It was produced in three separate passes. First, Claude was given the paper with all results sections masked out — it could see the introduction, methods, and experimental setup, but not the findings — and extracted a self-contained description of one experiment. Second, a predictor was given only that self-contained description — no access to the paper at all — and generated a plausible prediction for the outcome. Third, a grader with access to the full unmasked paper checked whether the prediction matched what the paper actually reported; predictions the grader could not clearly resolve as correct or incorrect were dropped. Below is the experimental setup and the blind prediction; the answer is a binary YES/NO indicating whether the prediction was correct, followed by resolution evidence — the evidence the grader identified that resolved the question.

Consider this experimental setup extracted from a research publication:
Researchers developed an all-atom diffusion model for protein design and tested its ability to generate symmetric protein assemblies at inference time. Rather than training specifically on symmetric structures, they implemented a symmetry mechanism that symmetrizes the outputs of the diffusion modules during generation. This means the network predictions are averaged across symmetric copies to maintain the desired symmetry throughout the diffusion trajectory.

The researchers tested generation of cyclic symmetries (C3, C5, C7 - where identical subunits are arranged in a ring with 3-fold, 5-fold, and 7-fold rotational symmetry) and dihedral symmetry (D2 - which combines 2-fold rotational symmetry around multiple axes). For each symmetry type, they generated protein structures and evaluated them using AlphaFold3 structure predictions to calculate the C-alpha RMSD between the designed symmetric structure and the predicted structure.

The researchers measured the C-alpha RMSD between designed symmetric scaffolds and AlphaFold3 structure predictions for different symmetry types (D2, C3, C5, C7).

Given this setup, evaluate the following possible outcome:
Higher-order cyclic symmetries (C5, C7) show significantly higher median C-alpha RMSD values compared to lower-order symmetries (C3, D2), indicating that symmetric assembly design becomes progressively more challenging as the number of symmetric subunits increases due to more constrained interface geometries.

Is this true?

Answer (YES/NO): NO